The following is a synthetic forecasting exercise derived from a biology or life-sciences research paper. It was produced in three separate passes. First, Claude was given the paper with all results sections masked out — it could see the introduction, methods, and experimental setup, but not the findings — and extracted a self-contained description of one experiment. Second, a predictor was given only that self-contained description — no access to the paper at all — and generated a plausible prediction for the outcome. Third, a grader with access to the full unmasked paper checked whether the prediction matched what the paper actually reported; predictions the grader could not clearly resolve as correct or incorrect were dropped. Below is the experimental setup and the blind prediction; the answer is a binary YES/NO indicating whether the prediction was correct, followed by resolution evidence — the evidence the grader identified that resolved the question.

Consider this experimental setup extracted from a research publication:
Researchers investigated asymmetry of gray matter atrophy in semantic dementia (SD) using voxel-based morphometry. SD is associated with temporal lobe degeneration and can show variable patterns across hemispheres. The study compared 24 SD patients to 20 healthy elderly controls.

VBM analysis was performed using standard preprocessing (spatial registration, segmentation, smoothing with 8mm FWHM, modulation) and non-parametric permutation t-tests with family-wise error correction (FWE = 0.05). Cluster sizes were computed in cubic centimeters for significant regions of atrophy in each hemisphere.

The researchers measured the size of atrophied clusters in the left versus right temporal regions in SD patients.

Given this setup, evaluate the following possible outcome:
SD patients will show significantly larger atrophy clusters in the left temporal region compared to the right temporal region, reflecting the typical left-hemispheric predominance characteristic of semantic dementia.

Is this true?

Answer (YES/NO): YES